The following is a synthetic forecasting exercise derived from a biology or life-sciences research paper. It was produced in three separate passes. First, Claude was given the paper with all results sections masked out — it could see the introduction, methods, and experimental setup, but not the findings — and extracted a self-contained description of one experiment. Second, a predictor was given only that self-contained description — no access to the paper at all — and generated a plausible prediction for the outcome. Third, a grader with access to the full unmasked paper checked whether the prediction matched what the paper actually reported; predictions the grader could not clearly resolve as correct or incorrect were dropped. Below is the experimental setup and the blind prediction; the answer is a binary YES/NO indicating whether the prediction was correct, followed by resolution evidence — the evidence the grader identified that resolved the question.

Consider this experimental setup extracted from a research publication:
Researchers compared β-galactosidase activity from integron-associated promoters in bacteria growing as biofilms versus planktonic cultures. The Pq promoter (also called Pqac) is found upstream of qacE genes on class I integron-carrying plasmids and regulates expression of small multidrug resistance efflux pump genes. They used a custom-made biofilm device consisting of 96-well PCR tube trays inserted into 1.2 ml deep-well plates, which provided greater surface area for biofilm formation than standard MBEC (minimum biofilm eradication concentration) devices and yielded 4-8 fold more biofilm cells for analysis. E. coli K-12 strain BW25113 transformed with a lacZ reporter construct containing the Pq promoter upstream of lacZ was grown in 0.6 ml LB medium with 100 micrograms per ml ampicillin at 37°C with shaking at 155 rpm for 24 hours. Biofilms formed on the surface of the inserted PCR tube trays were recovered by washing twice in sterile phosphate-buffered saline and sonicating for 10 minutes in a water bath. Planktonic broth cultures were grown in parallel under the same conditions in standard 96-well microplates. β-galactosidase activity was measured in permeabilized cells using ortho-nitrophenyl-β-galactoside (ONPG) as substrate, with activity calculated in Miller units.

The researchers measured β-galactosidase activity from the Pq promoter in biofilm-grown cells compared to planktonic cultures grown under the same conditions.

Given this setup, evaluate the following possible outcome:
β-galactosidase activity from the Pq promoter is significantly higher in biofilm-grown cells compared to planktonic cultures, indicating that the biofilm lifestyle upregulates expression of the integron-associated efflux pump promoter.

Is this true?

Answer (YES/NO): NO